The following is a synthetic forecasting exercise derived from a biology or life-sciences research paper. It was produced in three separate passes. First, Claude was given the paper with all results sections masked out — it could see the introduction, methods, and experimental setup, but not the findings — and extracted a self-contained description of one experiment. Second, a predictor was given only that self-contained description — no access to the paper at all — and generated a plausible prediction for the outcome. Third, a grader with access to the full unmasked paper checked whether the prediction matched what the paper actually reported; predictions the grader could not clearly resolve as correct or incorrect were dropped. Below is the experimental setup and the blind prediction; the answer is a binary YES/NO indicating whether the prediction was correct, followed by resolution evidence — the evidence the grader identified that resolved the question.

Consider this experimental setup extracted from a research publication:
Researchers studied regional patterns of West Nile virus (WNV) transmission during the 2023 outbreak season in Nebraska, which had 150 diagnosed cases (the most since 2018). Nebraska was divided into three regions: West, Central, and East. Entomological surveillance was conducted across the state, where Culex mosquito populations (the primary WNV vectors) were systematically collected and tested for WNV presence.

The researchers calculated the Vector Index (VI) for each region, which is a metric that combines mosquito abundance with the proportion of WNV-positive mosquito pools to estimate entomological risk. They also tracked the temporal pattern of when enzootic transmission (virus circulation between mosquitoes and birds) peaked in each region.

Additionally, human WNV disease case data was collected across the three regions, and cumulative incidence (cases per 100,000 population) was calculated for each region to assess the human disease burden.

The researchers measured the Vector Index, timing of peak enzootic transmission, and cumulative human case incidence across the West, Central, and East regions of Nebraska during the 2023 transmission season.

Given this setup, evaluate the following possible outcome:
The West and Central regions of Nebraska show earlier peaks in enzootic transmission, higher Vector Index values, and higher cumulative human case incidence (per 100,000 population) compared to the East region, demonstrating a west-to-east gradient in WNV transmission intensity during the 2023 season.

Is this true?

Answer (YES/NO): YES